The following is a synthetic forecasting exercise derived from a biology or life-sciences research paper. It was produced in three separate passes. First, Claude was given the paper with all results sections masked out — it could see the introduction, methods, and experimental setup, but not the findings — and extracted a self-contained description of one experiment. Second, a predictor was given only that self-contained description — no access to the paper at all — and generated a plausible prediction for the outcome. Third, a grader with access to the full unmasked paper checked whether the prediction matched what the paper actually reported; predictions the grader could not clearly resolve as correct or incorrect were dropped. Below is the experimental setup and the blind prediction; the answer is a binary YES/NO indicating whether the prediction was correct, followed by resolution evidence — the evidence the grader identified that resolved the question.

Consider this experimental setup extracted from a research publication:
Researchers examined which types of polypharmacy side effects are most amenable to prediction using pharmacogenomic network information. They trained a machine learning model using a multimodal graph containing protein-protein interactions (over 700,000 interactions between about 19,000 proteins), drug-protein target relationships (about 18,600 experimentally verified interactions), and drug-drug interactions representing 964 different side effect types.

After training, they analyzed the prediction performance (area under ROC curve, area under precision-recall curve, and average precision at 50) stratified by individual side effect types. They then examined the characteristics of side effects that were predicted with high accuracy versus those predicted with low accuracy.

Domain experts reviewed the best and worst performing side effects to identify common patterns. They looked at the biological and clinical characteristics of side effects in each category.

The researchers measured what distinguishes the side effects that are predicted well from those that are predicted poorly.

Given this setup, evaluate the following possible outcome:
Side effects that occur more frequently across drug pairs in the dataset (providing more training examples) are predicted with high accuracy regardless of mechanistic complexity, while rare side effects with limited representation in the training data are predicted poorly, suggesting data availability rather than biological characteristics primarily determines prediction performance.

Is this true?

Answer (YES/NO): NO